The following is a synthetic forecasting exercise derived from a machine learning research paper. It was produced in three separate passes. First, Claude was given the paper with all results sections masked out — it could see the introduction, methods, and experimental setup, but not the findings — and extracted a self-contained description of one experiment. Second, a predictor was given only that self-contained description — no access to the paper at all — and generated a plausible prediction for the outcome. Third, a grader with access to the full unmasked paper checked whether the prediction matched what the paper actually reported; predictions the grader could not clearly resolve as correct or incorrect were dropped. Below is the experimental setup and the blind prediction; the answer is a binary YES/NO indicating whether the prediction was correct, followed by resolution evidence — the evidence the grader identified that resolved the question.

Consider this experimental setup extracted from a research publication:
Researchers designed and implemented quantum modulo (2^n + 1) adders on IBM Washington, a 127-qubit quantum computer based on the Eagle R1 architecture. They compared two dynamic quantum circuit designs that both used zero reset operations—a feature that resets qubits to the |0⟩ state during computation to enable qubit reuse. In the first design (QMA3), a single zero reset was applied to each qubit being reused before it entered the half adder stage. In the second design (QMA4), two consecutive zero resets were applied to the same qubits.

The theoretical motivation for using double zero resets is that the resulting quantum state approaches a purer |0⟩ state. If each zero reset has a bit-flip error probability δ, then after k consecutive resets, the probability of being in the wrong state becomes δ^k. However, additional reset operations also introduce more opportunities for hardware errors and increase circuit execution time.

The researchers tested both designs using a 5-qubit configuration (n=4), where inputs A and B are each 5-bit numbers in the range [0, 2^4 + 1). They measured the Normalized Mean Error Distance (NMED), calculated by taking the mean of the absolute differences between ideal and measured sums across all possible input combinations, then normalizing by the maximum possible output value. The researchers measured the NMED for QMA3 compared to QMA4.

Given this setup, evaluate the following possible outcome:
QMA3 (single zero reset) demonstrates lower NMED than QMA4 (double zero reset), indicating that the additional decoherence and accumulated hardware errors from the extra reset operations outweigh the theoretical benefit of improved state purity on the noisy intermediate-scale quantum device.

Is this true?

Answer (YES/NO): NO